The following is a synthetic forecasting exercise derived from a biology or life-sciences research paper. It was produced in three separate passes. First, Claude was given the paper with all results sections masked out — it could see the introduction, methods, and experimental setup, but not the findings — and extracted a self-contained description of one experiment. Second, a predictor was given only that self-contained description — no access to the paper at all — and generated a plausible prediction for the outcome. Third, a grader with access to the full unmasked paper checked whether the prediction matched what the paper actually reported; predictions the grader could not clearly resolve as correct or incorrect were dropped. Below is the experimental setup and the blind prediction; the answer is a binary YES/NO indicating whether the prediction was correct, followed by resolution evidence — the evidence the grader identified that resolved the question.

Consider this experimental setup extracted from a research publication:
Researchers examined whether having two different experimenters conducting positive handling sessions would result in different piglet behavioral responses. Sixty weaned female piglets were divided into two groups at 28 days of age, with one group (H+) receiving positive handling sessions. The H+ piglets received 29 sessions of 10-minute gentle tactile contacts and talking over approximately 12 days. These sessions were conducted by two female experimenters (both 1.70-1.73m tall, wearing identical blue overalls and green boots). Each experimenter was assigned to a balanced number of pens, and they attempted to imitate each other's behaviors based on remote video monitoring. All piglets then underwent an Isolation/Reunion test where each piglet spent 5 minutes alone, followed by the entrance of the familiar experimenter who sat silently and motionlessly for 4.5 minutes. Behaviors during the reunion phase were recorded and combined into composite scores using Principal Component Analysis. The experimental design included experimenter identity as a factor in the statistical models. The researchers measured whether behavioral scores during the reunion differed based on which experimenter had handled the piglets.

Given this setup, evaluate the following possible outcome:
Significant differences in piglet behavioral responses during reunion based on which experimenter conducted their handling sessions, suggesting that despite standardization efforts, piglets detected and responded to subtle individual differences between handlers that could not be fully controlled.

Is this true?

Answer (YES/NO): YES